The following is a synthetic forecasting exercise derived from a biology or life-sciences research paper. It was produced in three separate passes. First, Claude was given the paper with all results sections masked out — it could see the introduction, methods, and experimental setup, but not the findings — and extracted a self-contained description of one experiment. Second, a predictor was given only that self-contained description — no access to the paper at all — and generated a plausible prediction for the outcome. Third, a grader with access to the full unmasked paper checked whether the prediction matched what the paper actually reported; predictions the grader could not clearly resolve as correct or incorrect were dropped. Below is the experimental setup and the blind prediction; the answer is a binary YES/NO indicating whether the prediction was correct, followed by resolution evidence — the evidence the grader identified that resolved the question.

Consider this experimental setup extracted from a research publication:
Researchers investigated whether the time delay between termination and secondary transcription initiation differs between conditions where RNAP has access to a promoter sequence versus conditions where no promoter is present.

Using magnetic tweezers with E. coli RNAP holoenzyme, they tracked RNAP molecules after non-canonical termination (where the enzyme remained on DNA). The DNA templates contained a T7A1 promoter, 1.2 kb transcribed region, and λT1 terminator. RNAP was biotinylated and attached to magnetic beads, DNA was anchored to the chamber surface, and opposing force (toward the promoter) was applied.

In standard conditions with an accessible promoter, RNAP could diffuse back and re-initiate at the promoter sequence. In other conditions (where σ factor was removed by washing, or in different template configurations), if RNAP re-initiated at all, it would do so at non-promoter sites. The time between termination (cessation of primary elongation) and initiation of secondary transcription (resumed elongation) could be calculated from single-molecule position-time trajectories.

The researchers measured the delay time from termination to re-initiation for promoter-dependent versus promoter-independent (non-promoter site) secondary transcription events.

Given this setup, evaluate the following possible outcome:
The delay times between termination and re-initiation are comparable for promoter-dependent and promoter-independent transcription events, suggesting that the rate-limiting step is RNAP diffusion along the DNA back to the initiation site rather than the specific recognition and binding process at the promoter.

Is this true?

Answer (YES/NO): NO